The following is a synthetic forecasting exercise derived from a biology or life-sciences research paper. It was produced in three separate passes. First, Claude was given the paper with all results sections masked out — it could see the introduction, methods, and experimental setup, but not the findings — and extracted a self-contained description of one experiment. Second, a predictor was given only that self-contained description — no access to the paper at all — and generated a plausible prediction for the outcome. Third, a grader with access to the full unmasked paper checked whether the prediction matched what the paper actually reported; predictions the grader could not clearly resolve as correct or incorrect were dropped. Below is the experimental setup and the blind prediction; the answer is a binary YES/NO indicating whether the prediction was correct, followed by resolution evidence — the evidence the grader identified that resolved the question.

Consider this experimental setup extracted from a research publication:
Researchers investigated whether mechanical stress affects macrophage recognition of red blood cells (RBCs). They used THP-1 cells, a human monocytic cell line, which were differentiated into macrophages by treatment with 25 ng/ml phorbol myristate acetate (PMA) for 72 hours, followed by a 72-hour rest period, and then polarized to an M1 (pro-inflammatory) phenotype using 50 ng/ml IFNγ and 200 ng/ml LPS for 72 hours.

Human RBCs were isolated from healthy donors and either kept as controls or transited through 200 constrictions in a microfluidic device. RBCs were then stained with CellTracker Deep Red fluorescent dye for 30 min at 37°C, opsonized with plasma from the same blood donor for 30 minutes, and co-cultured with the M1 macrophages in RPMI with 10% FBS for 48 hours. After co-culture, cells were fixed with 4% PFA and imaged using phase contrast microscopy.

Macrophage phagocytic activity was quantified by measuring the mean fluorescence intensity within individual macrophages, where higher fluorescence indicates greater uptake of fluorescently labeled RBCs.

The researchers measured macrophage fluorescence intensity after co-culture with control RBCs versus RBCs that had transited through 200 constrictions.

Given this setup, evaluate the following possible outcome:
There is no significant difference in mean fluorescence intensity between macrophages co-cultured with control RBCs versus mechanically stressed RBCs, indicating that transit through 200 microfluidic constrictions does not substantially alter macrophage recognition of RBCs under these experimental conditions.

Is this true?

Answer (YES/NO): NO